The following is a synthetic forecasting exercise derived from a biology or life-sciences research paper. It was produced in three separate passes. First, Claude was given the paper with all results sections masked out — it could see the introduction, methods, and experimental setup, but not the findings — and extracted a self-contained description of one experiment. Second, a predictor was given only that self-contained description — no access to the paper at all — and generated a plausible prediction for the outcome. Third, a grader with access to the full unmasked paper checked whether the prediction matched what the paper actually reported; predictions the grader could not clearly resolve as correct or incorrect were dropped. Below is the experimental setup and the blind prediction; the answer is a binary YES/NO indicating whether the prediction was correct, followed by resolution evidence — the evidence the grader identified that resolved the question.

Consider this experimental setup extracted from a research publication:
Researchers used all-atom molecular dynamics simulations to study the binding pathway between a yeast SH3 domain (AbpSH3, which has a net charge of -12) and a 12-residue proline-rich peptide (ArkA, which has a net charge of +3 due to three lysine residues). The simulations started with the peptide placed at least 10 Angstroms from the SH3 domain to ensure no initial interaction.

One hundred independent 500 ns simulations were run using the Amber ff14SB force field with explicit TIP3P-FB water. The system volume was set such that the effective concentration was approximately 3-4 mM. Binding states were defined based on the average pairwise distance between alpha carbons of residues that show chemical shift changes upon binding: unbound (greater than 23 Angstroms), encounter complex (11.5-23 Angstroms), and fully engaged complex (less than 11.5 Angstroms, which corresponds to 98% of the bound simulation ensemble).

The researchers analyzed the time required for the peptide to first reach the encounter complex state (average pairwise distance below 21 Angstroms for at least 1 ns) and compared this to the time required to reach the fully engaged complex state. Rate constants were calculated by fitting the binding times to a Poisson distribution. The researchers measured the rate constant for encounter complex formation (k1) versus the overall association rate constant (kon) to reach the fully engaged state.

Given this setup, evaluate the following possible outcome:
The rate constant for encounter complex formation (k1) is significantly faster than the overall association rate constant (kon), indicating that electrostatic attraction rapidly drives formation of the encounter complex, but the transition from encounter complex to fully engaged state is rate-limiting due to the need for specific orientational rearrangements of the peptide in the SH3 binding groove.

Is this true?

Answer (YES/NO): YES